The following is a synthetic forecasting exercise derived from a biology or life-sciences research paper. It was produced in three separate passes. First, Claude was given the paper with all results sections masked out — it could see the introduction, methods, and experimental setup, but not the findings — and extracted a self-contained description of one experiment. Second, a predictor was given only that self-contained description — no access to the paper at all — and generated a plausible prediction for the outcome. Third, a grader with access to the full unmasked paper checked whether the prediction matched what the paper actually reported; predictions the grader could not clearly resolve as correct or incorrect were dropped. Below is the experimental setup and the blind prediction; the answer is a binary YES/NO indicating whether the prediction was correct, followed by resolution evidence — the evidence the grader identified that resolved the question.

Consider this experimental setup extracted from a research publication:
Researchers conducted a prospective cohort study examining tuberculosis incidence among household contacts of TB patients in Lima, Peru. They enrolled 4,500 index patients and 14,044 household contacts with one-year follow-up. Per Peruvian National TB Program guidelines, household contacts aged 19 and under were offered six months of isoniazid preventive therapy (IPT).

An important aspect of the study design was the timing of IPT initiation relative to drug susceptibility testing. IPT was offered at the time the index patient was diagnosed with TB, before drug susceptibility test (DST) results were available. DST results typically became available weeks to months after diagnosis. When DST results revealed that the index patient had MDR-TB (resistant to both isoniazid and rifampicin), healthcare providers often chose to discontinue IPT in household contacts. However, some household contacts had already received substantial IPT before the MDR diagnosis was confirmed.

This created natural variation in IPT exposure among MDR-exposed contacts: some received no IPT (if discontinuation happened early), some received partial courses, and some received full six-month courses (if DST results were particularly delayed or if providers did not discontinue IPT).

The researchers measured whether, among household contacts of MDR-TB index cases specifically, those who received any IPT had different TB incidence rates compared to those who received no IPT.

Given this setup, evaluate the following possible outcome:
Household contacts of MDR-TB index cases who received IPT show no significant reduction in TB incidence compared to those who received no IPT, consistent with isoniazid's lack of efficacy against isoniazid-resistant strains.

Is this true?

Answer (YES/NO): NO